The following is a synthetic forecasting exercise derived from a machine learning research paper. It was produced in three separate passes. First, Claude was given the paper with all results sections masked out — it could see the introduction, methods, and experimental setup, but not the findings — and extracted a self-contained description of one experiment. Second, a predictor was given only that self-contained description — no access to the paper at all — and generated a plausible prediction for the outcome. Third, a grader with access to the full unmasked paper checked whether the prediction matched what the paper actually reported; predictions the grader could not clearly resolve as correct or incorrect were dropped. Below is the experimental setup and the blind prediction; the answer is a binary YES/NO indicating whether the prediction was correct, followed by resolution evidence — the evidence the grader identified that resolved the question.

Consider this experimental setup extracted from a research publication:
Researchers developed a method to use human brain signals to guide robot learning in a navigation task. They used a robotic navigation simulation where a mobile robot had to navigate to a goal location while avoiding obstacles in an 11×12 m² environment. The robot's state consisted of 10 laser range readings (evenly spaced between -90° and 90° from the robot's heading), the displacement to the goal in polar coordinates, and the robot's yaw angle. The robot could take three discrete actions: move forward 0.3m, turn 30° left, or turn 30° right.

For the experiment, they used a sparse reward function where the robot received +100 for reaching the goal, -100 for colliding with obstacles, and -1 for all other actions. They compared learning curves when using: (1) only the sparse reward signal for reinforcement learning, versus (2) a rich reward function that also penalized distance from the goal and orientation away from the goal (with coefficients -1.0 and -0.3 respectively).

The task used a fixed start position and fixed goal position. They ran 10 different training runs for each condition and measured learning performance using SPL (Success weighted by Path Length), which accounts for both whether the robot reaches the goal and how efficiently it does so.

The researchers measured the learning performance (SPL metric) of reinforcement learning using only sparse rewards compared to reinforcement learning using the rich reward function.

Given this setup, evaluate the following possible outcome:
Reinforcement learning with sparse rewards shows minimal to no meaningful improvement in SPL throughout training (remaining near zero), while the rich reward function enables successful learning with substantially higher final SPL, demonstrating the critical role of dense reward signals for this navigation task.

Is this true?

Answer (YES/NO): YES